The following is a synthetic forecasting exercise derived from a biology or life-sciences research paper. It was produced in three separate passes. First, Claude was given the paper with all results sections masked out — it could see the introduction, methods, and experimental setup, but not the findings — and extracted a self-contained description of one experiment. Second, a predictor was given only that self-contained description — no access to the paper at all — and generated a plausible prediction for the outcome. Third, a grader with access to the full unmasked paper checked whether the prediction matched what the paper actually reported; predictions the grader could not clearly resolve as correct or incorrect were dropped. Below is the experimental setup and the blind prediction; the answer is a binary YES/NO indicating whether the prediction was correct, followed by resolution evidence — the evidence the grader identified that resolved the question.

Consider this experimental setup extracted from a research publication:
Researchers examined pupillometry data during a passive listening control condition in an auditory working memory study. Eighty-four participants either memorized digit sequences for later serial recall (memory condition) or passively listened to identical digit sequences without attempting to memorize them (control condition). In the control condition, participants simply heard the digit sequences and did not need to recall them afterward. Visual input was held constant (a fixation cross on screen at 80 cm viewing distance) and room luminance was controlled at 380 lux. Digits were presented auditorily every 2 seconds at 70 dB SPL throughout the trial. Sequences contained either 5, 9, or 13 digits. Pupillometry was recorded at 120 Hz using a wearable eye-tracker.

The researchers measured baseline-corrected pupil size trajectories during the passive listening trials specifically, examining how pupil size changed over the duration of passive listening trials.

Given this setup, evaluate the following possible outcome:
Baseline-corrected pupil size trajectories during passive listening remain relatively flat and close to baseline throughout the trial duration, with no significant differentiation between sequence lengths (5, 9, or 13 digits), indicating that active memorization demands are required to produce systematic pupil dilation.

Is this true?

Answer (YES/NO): NO